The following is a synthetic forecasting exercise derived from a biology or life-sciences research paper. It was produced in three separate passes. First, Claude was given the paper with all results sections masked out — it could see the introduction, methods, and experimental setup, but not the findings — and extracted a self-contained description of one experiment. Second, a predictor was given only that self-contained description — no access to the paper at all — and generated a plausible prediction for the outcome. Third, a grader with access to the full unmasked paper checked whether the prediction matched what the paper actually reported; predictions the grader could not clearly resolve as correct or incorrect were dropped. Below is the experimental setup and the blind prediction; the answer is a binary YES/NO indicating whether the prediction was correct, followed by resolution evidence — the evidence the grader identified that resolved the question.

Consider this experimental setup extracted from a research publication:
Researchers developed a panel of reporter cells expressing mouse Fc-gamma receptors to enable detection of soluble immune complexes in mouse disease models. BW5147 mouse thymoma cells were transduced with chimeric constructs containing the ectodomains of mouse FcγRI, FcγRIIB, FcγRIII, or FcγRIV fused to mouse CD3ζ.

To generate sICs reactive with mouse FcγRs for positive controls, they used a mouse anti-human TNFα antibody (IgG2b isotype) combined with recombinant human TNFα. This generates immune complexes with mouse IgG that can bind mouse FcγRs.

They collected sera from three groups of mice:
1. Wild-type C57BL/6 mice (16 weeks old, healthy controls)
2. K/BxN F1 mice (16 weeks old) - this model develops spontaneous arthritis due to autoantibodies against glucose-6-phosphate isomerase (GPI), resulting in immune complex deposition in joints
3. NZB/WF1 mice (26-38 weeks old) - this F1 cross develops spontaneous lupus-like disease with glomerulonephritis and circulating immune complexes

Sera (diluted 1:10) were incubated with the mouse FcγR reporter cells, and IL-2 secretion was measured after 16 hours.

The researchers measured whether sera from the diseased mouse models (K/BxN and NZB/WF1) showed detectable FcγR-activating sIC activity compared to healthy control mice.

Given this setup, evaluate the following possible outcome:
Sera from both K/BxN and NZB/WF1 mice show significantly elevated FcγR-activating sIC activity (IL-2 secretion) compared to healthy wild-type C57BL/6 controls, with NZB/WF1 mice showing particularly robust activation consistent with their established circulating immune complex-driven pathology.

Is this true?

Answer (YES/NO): NO